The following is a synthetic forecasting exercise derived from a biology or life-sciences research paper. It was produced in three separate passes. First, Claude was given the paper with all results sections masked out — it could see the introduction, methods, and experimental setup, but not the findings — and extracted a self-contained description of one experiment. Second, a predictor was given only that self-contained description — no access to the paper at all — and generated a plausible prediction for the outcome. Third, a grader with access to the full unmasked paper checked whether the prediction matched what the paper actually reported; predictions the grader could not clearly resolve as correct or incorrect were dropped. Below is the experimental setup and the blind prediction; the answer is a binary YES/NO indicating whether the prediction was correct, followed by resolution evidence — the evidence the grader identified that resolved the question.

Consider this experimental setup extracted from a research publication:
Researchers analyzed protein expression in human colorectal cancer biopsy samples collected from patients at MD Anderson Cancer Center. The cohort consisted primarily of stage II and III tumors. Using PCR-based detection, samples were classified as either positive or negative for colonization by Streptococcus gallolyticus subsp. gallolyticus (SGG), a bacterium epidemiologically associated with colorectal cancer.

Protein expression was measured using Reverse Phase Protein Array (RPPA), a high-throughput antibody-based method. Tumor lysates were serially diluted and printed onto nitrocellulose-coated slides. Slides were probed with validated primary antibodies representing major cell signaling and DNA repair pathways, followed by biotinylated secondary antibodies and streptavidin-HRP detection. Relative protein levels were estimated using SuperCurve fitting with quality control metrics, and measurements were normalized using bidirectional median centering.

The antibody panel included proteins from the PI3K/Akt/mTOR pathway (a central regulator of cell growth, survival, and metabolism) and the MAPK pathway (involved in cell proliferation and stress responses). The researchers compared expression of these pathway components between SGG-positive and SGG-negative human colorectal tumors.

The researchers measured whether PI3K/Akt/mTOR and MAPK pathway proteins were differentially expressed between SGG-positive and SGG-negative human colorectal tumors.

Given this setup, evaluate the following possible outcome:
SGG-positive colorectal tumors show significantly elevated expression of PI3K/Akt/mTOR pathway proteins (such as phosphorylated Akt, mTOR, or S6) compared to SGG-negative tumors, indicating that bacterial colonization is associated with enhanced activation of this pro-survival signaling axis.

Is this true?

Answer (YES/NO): YES